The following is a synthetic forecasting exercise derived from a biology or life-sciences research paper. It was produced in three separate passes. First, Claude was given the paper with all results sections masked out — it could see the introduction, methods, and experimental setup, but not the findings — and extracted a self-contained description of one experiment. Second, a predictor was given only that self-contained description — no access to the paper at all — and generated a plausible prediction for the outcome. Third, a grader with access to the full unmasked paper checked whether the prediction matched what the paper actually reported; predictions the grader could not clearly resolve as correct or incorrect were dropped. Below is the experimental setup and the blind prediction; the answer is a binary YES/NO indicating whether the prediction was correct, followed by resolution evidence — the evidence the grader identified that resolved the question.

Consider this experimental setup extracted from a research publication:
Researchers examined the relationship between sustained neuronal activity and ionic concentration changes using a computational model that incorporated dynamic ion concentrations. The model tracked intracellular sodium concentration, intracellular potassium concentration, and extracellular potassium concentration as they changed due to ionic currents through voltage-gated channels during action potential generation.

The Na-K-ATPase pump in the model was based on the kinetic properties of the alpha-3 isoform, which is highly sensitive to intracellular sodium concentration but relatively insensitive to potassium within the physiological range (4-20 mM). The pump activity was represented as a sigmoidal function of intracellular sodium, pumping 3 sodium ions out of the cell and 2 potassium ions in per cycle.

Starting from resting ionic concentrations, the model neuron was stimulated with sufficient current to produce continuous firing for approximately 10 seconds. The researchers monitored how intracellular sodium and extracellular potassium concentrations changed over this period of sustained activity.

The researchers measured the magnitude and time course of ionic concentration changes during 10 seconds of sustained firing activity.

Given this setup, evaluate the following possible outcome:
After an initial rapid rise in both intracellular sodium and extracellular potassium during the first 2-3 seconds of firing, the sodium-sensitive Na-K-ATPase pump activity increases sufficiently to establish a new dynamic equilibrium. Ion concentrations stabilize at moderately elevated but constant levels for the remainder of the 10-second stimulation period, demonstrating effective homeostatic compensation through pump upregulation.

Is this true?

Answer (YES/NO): NO